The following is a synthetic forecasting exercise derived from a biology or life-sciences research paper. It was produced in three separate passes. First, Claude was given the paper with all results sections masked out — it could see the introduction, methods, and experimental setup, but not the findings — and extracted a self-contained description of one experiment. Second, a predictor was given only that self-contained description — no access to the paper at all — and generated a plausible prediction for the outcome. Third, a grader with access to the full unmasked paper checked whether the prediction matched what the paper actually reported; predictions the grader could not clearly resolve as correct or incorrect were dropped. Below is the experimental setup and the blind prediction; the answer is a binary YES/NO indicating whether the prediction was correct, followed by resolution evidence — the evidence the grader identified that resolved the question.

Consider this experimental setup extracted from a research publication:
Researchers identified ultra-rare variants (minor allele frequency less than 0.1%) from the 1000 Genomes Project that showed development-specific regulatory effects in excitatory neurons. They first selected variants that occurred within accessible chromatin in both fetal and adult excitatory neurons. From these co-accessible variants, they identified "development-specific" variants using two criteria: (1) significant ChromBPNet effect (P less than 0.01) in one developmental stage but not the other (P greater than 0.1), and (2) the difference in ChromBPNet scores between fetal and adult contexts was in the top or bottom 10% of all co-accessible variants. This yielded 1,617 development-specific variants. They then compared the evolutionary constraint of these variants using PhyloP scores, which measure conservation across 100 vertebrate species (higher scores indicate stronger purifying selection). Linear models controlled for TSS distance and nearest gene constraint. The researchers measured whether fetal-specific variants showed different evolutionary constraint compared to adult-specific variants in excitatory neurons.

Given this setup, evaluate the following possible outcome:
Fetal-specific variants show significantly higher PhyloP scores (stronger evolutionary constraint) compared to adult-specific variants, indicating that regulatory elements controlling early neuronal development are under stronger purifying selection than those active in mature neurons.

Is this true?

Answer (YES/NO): YES